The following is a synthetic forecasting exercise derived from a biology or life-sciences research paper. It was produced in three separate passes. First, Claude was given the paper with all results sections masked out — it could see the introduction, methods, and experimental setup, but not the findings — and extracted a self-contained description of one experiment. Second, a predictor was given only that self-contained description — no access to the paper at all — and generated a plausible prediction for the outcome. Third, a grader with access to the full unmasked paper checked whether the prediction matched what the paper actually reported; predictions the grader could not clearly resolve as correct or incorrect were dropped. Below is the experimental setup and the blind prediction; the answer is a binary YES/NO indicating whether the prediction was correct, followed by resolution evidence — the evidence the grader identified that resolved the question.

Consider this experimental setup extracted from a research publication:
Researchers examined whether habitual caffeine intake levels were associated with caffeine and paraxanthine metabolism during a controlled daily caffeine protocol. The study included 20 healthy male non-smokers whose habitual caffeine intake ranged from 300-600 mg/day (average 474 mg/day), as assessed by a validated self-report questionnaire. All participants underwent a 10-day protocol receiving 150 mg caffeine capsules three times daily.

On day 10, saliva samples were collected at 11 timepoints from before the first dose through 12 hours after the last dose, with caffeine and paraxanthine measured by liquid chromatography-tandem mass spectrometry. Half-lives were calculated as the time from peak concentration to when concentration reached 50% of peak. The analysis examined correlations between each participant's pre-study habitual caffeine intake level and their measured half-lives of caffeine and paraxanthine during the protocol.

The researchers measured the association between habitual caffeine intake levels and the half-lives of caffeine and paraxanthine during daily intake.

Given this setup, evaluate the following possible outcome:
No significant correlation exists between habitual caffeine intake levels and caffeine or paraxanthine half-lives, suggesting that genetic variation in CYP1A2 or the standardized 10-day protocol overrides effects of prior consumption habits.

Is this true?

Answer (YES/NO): NO